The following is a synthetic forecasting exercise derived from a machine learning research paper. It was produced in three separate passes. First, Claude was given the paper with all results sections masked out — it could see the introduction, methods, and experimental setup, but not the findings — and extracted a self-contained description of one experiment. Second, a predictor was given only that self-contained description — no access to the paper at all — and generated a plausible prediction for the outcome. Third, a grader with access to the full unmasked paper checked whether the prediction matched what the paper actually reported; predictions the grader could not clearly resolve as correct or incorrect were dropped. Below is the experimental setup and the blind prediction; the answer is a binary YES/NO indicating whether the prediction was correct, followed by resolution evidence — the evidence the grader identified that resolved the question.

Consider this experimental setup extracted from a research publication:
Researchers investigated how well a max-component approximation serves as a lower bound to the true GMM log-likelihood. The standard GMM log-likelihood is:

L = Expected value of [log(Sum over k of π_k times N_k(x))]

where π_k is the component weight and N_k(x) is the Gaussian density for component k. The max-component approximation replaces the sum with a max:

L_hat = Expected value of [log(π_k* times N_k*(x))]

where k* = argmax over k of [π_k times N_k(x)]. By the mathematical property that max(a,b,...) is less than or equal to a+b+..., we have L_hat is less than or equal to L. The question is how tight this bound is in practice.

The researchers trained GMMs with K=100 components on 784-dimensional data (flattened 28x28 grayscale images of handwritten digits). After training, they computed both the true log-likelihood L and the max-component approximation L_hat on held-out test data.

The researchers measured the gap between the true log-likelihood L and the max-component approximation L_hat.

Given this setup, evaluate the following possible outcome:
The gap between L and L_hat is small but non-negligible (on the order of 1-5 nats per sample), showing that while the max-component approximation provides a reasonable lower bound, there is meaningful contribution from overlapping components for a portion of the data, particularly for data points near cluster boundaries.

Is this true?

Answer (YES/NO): NO